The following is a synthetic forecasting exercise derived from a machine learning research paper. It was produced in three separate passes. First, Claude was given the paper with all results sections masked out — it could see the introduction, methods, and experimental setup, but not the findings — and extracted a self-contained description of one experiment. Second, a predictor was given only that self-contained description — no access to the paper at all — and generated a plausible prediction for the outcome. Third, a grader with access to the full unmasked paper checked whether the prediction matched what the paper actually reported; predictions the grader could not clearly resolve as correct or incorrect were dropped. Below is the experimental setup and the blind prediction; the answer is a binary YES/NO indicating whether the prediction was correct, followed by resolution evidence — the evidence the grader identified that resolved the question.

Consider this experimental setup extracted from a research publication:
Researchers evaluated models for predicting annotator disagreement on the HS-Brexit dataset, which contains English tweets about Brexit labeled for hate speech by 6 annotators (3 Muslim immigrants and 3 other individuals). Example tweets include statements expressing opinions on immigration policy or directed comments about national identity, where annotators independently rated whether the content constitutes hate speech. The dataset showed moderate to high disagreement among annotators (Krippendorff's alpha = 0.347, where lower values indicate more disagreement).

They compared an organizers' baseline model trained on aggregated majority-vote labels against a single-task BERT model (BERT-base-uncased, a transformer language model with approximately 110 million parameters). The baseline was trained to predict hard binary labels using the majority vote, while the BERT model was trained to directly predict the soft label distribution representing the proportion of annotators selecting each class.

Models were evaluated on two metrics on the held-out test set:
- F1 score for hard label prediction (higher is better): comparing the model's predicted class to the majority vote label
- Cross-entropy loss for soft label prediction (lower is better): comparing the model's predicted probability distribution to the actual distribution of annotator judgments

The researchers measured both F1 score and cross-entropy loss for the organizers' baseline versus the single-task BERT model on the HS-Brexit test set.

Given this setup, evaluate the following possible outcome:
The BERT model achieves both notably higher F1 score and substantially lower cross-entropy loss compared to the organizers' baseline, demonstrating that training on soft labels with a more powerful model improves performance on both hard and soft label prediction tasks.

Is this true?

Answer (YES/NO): NO